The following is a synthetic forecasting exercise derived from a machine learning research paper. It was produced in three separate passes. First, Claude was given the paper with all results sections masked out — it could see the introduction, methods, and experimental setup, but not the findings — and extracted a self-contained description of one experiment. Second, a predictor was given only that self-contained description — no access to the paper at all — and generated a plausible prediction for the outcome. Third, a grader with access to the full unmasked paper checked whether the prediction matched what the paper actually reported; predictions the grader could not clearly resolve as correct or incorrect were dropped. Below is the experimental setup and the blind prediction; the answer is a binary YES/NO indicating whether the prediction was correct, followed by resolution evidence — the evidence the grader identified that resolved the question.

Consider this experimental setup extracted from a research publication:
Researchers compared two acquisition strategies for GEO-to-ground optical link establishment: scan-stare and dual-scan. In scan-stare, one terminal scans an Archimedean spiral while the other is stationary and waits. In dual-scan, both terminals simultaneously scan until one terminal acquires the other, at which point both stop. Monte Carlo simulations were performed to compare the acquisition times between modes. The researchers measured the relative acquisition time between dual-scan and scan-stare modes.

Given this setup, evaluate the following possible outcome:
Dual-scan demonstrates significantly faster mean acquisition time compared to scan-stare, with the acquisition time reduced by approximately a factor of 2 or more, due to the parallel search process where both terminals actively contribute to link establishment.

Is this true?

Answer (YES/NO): YES